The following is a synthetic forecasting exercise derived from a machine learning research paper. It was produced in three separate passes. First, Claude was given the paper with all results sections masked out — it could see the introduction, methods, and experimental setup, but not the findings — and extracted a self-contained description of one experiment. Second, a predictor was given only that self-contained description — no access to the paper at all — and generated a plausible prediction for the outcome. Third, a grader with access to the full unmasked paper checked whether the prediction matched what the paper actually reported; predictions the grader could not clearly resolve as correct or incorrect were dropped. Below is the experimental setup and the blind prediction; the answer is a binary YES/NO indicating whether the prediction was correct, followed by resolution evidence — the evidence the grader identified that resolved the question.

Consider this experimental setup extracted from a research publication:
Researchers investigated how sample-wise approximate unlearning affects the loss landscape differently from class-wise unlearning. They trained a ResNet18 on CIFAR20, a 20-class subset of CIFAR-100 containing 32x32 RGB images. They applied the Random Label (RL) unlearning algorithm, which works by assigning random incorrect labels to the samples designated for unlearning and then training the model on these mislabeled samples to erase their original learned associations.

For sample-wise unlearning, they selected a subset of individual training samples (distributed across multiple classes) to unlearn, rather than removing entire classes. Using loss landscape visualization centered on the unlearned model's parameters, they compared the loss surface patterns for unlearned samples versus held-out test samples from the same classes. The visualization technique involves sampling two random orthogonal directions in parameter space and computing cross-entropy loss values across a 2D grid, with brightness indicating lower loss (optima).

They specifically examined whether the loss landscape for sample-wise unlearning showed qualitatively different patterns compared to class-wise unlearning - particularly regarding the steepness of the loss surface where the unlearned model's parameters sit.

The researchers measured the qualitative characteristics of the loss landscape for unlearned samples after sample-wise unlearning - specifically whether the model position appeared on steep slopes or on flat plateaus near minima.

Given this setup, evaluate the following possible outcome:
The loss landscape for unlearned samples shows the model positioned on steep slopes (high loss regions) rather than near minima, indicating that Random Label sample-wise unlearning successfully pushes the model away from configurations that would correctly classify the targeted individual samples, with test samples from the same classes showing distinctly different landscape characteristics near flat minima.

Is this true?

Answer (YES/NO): NO